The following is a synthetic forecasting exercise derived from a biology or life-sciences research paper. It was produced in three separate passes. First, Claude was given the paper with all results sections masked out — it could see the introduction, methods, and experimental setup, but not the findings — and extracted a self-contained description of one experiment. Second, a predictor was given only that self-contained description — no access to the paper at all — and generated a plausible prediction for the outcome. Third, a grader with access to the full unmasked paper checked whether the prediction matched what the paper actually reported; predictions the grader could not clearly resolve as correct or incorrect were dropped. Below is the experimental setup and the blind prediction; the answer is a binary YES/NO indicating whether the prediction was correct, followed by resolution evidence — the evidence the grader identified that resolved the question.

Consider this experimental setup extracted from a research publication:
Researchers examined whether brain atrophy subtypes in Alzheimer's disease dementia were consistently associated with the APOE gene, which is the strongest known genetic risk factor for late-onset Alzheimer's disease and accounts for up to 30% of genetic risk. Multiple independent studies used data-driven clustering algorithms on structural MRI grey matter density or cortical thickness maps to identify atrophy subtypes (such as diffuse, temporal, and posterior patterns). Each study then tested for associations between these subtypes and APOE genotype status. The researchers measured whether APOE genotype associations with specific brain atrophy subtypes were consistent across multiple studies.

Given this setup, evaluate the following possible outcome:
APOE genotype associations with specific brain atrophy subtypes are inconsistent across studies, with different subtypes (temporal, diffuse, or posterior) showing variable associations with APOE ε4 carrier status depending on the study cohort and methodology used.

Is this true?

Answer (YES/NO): YES